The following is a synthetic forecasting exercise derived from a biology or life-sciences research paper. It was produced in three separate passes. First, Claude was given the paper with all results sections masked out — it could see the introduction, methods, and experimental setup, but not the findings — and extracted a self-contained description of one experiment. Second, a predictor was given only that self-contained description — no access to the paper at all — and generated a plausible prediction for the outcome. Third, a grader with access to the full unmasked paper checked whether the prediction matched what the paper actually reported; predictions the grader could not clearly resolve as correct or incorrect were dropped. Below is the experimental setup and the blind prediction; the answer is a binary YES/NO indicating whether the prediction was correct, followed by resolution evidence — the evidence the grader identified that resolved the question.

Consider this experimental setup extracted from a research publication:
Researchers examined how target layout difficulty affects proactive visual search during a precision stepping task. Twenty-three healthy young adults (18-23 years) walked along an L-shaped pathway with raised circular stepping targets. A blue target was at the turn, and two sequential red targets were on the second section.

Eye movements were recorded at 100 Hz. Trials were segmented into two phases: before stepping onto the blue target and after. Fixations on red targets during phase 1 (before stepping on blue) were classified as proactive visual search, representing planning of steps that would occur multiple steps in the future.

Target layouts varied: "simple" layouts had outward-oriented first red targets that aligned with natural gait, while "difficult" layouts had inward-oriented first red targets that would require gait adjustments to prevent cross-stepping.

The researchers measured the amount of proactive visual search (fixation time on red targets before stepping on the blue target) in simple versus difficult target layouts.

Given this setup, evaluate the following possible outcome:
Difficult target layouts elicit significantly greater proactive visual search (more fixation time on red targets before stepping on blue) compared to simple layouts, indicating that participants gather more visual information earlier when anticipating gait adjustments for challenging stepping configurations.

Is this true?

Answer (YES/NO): NO